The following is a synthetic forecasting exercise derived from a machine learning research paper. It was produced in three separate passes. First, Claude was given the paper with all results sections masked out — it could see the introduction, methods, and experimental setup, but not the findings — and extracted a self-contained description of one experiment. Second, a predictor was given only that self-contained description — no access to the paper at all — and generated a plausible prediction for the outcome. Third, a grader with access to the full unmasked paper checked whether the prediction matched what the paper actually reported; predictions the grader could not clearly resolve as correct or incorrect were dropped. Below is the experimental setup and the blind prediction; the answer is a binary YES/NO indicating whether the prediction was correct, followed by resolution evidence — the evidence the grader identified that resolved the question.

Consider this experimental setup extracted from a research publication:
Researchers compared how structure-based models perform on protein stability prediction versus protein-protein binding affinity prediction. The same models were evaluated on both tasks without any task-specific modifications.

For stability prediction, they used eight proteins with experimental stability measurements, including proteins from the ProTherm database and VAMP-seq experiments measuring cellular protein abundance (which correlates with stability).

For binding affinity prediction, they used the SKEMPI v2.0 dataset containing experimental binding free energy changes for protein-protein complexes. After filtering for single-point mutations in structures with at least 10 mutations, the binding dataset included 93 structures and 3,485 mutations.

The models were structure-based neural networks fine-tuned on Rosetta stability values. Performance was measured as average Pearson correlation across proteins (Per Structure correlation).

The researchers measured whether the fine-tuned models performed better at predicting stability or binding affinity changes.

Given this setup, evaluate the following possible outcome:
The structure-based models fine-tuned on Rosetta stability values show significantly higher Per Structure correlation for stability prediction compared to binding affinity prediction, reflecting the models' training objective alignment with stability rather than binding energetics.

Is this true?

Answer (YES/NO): YES